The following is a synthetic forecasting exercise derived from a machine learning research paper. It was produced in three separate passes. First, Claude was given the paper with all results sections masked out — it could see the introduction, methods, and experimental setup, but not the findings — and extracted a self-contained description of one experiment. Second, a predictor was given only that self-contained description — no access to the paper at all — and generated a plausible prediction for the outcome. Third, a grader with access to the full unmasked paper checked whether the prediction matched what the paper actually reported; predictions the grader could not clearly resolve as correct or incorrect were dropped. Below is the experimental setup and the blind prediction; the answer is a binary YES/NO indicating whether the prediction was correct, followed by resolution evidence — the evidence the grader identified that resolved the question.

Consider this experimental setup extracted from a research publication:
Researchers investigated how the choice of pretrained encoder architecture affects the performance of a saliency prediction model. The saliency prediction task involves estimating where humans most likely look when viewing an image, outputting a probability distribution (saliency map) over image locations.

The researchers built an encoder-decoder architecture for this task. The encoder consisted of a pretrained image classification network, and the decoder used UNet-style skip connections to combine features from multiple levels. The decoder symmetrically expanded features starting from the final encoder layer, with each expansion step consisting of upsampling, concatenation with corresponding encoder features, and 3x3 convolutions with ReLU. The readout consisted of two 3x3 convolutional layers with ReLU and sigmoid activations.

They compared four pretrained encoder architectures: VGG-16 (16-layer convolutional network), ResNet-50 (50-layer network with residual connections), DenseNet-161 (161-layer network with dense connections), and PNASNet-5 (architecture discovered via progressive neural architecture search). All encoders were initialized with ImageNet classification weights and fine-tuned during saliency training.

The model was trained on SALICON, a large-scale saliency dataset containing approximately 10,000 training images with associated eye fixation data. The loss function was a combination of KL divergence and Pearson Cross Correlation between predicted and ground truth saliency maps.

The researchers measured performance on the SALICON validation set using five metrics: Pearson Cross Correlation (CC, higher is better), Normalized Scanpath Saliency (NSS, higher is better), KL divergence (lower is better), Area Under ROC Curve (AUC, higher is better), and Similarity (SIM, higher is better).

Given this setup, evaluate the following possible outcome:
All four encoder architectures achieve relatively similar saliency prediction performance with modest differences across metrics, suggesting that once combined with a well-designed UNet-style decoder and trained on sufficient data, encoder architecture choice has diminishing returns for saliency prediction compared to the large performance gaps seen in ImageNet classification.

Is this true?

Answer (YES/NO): NO